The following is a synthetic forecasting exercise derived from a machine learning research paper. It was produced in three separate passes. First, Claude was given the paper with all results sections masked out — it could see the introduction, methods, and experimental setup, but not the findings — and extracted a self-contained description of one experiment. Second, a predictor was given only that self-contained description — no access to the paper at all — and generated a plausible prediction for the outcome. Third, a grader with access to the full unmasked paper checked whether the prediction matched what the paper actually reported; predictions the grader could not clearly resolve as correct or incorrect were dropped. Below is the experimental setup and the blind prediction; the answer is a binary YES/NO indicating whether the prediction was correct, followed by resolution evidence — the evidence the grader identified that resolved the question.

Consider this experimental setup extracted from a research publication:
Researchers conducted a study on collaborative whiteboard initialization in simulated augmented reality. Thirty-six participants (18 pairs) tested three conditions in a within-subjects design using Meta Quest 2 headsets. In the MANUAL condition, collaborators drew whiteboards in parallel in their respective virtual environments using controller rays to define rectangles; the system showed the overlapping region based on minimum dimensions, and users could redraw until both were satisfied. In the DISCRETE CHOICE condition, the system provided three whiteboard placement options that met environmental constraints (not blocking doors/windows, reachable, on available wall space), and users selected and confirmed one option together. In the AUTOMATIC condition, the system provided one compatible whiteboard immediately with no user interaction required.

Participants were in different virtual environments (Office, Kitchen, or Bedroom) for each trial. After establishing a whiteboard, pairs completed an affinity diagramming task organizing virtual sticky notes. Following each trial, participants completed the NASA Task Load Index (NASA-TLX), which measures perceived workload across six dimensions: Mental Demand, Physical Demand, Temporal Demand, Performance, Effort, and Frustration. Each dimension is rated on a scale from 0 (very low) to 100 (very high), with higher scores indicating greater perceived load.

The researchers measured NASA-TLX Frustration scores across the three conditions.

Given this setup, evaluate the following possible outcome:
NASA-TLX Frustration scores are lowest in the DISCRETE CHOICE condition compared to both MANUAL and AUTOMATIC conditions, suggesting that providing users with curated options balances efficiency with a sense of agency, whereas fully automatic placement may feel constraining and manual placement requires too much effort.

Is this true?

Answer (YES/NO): NO